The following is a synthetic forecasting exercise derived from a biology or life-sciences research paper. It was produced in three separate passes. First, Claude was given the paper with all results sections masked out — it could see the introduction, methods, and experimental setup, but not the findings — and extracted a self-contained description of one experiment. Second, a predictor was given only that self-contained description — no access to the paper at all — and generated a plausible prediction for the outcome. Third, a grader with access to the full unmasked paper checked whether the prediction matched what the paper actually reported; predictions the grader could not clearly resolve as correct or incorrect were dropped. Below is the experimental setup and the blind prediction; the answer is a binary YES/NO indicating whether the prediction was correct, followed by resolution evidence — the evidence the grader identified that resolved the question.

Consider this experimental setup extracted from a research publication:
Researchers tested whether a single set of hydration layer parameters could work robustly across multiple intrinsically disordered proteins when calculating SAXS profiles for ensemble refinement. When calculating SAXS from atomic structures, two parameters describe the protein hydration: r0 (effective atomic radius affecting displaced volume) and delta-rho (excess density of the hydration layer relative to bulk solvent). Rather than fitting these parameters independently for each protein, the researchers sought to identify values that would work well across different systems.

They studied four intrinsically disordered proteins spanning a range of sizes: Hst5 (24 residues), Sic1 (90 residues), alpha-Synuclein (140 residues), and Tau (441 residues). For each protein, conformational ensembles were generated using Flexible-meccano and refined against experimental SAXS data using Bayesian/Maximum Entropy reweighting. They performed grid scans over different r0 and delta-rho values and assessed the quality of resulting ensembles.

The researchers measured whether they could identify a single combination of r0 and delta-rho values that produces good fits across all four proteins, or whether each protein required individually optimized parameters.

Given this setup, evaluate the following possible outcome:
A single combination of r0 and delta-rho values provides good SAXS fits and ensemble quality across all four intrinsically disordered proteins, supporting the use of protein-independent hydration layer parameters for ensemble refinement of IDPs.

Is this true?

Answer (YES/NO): YES